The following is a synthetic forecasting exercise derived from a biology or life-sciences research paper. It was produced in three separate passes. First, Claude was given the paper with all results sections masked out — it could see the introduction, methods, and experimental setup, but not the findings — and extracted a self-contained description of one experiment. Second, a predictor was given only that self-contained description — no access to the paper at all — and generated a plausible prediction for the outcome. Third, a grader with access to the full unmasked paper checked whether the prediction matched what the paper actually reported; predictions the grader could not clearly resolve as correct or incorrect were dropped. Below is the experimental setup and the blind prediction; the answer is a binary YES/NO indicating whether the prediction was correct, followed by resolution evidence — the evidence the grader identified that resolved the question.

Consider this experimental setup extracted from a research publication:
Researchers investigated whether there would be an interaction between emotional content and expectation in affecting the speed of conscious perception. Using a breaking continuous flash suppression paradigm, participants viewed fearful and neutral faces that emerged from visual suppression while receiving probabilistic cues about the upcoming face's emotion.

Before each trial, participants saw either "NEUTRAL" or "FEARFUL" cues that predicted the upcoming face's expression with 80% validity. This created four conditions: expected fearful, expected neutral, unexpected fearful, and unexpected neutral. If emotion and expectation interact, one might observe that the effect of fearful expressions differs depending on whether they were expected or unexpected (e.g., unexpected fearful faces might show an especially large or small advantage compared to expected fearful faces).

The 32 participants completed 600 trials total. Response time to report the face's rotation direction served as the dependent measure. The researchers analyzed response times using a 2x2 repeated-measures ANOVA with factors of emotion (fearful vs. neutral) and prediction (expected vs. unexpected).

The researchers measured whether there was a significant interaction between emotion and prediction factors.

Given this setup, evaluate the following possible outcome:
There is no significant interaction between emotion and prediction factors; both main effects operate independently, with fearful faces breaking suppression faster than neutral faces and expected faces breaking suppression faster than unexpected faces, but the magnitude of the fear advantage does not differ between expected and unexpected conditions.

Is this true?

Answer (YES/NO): NO